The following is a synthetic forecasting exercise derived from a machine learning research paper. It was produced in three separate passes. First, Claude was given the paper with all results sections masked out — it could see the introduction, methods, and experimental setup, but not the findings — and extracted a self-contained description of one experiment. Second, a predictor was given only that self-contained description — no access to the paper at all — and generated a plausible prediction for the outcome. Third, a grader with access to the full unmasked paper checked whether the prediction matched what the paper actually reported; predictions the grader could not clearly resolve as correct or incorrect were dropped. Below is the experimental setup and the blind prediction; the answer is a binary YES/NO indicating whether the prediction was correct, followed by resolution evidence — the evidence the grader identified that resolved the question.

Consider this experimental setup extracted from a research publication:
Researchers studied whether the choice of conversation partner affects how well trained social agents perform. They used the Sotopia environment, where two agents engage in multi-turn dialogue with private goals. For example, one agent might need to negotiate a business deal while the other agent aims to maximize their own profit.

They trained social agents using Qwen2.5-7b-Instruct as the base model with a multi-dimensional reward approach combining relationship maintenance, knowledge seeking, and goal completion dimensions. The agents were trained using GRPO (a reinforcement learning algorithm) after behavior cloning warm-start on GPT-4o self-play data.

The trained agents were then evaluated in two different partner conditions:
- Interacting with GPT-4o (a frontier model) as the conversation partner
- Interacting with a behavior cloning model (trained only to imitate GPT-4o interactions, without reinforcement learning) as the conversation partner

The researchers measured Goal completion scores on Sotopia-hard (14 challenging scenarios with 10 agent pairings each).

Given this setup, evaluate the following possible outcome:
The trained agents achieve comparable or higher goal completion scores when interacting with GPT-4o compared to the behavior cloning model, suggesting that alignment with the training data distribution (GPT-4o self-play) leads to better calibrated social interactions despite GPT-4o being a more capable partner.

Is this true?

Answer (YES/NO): NO